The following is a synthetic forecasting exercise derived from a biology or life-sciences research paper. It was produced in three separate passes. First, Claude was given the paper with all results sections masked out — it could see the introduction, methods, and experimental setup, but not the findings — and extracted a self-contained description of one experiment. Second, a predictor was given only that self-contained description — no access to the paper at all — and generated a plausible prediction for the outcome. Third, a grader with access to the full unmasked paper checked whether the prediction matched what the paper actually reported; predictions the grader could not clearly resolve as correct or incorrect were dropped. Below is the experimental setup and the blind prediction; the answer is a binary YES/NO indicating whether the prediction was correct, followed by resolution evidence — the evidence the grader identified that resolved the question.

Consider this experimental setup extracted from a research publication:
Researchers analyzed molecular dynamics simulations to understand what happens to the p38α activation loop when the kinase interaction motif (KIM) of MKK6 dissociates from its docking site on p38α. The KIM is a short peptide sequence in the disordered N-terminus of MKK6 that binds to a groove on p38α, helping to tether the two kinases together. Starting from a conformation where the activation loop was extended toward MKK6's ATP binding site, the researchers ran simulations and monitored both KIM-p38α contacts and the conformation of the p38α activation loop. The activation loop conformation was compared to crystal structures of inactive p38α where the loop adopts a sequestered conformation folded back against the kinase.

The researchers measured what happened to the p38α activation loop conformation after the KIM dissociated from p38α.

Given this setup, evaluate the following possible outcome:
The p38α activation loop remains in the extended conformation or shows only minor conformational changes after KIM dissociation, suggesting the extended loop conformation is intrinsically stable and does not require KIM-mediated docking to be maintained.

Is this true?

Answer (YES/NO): NO